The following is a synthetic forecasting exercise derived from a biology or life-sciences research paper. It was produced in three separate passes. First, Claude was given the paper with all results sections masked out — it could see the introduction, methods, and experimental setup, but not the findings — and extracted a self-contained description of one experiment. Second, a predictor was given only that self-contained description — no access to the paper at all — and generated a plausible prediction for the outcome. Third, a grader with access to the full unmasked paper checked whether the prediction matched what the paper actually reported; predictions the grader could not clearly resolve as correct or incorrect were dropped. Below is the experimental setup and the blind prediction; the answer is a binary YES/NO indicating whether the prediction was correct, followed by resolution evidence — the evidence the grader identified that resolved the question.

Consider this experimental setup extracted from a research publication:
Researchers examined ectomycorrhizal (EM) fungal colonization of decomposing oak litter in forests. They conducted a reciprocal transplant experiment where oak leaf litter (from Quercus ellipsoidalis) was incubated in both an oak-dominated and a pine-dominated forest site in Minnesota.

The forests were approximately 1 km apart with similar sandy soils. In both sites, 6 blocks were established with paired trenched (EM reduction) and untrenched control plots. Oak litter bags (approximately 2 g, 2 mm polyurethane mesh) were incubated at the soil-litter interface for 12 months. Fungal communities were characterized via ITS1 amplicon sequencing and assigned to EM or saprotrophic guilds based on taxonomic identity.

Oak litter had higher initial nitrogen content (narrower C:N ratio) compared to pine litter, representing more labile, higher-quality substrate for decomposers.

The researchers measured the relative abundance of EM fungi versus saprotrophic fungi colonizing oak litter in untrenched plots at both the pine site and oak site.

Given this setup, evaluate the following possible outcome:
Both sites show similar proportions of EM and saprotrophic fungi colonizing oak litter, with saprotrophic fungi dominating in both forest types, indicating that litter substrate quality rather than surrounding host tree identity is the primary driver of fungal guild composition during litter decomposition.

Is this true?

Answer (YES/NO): YES